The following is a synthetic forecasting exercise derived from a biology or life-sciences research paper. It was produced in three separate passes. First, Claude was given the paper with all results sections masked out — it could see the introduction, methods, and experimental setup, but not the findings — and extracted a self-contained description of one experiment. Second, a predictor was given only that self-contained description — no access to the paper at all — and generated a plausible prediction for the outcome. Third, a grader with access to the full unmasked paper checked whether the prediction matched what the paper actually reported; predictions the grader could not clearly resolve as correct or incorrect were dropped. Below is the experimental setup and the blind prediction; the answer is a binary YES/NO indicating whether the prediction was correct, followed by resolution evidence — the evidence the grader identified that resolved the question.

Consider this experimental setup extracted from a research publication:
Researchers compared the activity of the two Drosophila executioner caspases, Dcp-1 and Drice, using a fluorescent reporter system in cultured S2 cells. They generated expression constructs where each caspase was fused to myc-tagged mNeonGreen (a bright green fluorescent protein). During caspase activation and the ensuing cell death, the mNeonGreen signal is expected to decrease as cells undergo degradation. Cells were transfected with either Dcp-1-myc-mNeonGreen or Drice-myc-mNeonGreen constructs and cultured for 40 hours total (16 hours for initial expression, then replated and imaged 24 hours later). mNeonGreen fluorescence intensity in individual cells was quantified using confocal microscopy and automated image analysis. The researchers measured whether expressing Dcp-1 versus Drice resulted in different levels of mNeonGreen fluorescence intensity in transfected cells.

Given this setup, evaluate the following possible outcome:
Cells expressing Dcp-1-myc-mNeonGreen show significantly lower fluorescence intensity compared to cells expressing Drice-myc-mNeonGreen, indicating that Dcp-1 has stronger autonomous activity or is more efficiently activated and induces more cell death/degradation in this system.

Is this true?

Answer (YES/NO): YES